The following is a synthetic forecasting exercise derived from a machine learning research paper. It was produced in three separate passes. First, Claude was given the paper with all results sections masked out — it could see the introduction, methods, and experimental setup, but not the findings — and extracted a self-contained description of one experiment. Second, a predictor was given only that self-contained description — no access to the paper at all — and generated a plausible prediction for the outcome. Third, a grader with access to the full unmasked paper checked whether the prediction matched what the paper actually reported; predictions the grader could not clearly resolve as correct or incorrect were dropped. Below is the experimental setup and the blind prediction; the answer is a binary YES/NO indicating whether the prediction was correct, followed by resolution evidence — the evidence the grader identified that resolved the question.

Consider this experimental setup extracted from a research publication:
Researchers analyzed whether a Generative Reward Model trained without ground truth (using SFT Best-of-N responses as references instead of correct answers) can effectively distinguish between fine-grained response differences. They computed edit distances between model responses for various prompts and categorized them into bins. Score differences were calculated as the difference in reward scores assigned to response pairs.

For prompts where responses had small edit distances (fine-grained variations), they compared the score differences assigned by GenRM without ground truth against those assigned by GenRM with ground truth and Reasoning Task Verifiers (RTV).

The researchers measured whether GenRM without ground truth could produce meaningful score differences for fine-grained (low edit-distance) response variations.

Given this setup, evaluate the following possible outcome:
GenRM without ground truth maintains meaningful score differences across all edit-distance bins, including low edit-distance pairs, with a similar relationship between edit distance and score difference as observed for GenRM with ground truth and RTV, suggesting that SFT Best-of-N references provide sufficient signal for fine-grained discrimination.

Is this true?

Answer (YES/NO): NO